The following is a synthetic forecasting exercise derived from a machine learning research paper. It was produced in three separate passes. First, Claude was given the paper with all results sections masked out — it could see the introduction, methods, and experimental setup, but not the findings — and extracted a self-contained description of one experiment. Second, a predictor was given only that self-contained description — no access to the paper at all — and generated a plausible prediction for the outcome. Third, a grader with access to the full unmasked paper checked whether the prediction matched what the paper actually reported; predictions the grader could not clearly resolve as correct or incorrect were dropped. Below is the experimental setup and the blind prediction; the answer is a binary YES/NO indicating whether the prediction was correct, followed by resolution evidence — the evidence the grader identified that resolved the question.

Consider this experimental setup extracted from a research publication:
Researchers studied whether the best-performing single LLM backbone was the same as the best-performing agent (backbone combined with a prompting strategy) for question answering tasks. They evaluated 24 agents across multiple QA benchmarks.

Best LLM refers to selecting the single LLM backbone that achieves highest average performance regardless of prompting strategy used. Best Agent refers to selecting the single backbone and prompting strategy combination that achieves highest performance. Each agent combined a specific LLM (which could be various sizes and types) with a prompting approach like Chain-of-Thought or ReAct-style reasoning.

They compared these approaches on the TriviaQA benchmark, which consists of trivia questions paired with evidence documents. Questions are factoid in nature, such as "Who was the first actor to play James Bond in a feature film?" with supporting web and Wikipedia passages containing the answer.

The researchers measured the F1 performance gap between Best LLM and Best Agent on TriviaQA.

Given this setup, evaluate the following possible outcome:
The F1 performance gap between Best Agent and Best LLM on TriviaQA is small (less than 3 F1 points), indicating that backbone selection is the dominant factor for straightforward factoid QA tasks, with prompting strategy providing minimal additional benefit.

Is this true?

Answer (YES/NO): NO